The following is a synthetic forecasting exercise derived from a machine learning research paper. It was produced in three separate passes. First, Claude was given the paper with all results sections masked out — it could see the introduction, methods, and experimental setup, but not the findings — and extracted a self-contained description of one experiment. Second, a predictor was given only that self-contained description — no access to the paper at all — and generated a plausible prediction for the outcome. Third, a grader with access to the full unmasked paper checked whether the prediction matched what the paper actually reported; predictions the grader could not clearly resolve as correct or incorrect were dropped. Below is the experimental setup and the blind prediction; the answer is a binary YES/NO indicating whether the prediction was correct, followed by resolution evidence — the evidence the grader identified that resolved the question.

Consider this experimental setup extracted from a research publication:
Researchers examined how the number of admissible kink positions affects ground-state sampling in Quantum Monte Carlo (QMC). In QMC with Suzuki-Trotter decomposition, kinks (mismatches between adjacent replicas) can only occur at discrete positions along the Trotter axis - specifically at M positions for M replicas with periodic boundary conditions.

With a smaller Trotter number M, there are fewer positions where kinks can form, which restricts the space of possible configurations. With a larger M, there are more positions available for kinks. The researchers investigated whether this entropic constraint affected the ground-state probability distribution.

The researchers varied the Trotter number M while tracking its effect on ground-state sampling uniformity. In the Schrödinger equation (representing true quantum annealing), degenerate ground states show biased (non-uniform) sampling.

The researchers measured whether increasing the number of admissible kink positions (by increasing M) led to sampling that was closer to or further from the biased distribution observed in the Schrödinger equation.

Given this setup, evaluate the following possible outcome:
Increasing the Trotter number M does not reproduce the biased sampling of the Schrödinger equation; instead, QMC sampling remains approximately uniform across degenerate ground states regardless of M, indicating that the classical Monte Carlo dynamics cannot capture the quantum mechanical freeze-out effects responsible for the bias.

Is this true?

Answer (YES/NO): NO